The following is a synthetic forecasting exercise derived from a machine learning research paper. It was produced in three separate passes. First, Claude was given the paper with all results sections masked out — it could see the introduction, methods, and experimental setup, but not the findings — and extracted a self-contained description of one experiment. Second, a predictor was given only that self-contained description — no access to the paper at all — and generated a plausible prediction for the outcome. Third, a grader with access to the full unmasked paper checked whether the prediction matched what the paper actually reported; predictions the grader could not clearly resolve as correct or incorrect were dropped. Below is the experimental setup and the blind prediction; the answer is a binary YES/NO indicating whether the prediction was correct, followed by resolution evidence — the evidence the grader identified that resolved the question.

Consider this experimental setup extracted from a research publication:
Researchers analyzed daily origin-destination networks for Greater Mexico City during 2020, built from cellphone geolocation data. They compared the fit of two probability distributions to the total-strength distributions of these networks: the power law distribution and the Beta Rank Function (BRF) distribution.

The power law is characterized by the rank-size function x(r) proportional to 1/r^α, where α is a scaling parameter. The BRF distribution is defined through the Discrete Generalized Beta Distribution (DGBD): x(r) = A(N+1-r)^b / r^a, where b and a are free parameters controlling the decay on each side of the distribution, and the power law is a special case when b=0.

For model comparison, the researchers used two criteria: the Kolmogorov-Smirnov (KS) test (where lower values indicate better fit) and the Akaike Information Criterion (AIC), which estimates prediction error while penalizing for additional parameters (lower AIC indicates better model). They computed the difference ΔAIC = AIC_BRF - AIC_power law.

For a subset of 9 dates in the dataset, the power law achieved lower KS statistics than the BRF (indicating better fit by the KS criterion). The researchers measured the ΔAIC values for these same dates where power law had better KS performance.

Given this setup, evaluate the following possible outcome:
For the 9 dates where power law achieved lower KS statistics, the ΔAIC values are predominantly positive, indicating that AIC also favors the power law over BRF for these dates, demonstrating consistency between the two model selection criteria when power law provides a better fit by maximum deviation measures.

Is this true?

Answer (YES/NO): NO